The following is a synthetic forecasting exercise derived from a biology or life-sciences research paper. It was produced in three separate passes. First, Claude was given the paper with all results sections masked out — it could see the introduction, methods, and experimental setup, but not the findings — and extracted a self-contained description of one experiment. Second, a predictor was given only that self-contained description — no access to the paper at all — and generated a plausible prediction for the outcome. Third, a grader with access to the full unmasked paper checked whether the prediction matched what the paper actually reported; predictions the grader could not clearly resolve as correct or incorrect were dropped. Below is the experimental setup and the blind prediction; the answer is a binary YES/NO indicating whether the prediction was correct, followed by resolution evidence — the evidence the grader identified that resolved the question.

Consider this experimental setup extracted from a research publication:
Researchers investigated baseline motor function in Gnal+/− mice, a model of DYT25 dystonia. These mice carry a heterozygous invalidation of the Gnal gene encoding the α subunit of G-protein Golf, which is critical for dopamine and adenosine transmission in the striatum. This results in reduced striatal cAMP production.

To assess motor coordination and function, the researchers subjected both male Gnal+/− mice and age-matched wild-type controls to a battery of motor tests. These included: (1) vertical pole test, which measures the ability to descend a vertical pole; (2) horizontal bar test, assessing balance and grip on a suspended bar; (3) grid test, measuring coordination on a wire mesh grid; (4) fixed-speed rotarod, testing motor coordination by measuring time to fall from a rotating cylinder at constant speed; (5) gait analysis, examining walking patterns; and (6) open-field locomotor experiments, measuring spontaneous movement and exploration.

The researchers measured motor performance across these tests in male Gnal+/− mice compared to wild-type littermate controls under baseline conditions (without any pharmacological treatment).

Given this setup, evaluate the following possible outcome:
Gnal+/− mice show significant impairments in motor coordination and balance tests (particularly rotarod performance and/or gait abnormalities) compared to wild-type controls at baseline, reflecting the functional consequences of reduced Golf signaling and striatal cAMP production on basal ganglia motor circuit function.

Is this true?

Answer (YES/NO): NO